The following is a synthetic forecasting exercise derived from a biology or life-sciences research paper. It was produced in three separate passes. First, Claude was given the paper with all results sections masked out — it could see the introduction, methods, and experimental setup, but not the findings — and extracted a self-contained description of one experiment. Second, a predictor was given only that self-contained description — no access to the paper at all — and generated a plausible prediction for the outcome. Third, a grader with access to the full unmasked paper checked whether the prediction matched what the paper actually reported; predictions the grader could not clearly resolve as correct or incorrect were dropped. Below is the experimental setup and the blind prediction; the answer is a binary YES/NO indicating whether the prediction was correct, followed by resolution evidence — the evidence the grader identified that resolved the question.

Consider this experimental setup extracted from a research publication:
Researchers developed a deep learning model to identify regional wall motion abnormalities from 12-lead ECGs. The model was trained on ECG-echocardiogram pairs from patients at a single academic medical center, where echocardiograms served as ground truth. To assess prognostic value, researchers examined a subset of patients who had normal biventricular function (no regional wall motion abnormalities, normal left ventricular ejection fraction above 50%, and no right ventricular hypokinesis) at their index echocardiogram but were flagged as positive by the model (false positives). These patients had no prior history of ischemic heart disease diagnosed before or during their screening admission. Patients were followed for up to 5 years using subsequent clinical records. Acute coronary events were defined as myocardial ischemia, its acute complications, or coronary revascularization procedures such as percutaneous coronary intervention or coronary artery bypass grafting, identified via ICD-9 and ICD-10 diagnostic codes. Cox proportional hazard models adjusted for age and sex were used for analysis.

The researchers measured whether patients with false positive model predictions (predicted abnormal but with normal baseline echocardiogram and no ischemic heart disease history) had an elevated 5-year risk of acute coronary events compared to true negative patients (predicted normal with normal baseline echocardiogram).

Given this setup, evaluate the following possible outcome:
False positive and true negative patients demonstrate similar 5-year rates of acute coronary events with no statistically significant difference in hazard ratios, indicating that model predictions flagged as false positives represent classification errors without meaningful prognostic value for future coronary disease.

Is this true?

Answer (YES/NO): NO